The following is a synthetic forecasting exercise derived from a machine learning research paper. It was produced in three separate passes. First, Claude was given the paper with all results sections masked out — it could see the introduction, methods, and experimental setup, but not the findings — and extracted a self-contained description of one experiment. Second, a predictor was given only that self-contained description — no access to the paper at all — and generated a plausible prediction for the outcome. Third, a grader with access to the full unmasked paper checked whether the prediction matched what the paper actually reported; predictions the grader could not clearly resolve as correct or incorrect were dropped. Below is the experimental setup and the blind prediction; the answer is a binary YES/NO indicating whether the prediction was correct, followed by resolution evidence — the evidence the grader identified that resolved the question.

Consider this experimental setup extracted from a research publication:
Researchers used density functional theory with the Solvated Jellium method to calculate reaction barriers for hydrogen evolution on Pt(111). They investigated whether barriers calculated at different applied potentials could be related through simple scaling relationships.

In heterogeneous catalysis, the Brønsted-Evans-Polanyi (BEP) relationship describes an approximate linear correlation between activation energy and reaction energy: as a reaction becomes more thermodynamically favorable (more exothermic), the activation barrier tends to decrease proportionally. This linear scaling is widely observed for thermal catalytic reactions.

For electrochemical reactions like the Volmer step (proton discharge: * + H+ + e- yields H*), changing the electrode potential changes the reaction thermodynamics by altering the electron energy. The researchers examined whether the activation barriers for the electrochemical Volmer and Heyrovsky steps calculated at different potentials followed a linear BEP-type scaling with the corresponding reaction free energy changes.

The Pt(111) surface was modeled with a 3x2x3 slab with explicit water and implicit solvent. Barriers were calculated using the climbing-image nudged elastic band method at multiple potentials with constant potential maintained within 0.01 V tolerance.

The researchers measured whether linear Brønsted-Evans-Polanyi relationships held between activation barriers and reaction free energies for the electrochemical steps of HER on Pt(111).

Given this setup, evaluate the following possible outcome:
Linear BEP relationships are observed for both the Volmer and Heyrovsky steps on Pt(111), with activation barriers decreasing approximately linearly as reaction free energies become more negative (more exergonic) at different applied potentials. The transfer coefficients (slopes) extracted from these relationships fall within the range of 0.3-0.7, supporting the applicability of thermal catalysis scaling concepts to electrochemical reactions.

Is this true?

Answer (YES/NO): NO